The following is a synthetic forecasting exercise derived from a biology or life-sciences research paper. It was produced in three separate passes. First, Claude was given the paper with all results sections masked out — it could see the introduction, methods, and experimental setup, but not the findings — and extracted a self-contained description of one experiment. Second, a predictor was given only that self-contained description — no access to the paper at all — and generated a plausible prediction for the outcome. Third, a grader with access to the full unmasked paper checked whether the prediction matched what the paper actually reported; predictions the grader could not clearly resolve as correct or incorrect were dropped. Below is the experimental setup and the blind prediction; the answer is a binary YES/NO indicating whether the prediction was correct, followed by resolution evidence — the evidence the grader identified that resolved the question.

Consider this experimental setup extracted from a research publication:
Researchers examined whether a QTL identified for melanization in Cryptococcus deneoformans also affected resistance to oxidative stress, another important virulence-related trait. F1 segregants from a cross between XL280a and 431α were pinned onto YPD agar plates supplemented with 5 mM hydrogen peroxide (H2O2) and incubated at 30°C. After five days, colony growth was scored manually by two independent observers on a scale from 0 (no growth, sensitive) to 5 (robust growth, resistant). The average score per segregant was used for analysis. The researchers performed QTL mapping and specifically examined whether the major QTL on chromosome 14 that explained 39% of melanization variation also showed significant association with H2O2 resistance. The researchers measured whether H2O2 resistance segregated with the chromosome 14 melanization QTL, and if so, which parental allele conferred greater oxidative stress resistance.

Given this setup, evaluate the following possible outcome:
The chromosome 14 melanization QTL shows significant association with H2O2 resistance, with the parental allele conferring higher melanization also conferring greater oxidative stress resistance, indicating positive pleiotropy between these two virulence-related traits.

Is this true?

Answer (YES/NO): NO